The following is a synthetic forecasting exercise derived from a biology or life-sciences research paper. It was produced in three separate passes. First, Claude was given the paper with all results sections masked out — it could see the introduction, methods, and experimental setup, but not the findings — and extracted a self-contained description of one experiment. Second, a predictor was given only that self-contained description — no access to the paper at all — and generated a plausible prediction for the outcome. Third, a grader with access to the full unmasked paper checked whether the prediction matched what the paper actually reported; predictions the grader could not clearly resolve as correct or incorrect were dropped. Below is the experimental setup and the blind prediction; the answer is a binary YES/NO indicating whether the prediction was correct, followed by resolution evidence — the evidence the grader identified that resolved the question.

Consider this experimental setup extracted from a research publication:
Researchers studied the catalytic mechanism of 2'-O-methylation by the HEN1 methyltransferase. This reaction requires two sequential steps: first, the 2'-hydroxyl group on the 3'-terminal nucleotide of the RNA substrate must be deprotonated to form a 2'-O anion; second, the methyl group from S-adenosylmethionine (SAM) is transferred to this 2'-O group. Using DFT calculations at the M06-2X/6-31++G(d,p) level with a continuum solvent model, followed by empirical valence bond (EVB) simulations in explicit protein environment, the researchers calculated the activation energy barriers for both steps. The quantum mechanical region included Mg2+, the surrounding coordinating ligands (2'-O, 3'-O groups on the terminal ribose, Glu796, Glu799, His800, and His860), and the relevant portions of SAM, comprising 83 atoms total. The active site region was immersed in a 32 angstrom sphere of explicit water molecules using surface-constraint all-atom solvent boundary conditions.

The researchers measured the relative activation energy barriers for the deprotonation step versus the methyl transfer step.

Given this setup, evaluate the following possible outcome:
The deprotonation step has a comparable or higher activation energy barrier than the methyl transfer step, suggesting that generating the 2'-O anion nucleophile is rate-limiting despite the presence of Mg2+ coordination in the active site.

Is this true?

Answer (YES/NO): YES